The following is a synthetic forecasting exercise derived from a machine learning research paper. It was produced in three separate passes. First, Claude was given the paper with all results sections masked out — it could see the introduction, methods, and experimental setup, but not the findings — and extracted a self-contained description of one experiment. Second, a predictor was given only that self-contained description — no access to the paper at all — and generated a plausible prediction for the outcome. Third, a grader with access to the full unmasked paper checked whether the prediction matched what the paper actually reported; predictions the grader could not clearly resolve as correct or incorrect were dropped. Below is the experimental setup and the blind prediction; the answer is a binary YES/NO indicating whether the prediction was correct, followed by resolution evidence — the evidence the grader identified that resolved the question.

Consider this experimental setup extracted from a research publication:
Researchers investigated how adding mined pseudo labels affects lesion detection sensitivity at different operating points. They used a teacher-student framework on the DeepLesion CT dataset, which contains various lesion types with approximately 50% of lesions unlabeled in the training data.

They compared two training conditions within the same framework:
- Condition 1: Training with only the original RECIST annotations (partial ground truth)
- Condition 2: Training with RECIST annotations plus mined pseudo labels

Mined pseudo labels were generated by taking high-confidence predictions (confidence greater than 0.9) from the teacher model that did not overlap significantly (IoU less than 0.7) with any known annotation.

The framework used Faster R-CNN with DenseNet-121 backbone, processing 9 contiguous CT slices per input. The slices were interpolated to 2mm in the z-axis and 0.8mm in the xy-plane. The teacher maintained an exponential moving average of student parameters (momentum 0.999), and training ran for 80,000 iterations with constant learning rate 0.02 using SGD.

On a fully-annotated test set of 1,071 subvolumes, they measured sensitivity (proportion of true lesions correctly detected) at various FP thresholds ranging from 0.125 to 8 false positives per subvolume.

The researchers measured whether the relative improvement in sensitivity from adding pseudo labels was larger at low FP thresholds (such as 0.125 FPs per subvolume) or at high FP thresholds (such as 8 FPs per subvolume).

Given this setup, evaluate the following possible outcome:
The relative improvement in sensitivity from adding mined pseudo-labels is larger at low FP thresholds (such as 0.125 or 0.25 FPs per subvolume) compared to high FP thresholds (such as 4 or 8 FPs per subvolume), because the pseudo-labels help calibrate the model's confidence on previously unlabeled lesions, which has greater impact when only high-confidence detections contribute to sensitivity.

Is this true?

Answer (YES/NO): YES